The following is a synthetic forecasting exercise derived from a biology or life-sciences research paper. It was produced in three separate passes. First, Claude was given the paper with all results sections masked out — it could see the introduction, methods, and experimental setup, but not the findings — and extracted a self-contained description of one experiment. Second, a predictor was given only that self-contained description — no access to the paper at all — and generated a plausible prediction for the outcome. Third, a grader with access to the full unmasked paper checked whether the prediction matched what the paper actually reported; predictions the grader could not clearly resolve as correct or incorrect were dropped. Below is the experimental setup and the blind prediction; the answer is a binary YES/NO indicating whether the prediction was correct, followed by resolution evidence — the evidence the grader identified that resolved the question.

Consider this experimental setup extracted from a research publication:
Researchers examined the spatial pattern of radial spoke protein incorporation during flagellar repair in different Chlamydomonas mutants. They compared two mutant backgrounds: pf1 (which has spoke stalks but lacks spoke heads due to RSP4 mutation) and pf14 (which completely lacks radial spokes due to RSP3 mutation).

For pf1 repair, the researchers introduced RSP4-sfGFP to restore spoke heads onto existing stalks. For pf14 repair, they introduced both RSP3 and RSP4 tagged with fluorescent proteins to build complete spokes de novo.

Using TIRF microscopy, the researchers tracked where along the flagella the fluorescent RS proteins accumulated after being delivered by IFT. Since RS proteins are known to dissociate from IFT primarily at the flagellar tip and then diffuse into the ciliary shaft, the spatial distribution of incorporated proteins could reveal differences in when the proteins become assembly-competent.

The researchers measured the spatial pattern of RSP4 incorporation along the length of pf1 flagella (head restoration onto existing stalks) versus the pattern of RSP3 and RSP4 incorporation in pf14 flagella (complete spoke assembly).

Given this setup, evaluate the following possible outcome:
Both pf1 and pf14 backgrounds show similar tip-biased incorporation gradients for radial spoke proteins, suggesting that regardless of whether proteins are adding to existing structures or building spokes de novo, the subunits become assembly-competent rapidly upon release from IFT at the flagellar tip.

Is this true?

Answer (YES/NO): NO